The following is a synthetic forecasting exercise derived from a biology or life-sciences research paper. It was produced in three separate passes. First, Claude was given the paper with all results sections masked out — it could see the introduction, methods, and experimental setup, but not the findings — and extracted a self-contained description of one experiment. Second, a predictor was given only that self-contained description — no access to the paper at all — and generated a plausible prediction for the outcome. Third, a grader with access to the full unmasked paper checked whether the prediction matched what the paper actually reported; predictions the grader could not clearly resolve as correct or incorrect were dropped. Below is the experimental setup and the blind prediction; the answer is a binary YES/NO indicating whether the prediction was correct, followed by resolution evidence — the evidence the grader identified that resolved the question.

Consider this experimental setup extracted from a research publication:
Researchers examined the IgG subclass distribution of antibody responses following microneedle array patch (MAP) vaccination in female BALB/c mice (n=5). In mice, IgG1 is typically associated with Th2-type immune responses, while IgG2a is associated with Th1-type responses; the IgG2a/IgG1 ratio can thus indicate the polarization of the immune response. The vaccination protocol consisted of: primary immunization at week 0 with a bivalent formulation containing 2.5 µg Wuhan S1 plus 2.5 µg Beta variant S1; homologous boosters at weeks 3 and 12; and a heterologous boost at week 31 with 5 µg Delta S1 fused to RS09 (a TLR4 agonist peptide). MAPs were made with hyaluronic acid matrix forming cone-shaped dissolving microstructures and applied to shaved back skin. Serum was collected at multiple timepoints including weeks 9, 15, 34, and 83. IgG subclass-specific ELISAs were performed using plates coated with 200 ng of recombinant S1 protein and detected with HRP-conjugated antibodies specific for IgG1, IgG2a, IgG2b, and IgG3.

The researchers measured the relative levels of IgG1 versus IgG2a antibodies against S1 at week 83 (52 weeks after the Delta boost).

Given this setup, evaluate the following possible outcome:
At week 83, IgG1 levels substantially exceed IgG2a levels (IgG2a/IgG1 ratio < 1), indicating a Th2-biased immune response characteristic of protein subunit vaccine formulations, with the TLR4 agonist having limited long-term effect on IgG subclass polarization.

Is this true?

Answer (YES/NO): YES